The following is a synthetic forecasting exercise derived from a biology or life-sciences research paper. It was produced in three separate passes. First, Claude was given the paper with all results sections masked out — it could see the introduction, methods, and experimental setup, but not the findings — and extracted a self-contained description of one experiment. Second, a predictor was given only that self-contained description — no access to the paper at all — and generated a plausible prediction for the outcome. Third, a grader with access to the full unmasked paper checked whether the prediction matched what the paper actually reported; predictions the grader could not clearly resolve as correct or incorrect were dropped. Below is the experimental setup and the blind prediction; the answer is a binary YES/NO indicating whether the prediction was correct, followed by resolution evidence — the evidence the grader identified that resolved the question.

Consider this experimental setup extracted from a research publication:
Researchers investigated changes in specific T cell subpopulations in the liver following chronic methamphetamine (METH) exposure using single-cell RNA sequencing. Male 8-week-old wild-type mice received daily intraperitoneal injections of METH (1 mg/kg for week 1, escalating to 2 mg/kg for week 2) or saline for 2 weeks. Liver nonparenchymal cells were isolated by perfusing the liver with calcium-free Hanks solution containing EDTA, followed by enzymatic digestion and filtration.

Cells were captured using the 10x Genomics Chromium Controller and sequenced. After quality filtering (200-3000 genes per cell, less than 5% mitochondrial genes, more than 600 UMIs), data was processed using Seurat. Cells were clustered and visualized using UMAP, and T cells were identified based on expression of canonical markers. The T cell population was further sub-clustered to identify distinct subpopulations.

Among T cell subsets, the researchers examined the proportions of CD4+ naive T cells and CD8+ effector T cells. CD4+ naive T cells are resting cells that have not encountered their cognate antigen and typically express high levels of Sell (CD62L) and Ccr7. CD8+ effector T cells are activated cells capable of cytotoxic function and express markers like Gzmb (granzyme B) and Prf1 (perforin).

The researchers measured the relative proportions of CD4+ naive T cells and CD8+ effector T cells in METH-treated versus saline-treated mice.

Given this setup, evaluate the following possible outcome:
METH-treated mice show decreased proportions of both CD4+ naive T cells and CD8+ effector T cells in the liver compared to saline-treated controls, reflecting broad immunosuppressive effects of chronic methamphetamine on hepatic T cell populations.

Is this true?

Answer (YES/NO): NO